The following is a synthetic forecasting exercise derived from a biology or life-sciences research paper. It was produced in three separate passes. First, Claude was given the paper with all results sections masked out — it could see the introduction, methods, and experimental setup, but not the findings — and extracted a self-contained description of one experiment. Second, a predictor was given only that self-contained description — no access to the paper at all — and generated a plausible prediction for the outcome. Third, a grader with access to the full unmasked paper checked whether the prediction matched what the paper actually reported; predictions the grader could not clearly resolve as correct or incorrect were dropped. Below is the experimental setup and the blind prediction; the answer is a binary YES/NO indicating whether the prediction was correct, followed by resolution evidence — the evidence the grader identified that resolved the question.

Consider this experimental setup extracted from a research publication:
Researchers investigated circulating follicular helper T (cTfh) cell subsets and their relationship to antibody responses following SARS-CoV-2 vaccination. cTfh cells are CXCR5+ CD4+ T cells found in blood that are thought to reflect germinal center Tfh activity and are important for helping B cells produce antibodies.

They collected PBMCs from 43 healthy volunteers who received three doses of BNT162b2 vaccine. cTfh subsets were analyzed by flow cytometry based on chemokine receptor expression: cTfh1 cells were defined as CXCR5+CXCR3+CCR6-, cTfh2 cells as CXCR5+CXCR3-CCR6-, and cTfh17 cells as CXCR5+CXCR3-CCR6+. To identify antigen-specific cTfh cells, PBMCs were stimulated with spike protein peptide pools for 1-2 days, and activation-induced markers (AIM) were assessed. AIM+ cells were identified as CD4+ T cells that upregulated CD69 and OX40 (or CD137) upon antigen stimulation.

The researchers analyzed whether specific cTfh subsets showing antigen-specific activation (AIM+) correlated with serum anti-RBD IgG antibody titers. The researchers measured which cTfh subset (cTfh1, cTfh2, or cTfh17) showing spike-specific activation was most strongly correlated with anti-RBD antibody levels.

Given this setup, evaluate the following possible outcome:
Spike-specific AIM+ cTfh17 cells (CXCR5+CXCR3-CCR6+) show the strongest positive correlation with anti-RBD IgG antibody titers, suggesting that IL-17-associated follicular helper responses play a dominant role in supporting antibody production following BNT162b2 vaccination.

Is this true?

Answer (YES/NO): NO